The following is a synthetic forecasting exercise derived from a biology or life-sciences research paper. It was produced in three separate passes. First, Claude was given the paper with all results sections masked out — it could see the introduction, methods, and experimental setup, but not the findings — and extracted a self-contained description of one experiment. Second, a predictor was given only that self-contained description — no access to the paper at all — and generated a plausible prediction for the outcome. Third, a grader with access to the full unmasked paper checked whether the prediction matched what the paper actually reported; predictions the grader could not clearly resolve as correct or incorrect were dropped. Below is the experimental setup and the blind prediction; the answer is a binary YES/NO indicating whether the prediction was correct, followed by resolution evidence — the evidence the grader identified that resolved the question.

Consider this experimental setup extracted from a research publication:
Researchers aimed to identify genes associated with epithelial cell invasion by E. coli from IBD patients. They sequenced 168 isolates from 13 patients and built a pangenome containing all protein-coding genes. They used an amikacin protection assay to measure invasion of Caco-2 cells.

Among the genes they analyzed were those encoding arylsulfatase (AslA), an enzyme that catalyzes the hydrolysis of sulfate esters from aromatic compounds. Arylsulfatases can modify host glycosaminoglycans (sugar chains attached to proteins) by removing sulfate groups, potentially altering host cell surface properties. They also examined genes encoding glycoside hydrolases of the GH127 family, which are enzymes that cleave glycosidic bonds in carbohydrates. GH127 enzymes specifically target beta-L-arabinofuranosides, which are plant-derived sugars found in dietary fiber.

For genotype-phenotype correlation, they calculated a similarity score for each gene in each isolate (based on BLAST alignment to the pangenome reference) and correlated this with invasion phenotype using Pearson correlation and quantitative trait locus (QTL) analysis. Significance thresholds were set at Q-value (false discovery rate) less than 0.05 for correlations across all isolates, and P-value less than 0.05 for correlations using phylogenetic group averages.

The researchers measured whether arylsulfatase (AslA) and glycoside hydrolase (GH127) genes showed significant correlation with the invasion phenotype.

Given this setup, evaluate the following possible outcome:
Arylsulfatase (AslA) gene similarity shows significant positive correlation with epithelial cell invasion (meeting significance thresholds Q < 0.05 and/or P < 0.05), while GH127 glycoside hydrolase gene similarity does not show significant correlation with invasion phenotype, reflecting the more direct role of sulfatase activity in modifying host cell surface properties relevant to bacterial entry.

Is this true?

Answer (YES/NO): NO